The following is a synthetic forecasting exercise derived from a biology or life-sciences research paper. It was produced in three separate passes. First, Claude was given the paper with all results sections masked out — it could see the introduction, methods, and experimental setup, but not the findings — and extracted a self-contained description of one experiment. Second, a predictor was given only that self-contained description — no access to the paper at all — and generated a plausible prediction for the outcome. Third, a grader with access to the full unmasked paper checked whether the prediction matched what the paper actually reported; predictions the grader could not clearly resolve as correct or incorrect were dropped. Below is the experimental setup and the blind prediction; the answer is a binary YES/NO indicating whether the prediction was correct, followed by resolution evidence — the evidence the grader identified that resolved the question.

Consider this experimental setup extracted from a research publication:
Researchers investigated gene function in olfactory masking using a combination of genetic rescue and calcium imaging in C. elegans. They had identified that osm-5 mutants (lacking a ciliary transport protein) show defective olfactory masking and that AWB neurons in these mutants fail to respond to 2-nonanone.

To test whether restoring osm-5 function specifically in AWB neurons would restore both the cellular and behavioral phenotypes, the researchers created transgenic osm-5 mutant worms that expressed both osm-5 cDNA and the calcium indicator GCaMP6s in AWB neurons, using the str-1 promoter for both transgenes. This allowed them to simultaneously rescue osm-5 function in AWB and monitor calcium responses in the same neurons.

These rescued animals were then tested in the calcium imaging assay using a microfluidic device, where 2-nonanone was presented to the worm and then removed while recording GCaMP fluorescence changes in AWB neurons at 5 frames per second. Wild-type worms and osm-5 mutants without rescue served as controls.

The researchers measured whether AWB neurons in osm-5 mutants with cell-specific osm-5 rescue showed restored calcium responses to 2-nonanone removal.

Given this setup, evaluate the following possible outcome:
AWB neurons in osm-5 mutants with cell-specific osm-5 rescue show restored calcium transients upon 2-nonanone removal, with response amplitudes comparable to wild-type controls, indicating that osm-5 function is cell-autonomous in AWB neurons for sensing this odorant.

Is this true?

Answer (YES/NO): NO